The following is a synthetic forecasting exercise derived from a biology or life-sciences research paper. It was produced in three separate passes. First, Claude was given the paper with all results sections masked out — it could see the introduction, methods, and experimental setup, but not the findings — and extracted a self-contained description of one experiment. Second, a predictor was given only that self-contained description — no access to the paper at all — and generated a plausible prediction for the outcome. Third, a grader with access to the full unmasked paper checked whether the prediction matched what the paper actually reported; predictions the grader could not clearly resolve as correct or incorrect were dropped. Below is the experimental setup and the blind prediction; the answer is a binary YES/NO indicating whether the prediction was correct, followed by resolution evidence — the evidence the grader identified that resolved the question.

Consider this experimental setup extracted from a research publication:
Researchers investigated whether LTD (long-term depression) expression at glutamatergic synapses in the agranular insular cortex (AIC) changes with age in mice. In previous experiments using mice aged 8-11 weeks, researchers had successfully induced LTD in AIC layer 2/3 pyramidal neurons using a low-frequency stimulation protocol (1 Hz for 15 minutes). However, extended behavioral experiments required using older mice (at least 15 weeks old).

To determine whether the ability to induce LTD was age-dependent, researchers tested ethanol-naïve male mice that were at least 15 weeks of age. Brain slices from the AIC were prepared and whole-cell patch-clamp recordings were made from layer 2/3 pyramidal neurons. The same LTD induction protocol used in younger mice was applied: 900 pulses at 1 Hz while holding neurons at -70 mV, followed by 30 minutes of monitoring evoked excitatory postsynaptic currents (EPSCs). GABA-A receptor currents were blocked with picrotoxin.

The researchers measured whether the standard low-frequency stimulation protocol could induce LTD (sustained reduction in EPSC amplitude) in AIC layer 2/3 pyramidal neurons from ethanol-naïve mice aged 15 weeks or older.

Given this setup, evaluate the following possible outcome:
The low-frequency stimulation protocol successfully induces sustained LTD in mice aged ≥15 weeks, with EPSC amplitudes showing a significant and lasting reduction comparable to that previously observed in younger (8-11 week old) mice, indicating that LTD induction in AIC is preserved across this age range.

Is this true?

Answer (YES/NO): NO